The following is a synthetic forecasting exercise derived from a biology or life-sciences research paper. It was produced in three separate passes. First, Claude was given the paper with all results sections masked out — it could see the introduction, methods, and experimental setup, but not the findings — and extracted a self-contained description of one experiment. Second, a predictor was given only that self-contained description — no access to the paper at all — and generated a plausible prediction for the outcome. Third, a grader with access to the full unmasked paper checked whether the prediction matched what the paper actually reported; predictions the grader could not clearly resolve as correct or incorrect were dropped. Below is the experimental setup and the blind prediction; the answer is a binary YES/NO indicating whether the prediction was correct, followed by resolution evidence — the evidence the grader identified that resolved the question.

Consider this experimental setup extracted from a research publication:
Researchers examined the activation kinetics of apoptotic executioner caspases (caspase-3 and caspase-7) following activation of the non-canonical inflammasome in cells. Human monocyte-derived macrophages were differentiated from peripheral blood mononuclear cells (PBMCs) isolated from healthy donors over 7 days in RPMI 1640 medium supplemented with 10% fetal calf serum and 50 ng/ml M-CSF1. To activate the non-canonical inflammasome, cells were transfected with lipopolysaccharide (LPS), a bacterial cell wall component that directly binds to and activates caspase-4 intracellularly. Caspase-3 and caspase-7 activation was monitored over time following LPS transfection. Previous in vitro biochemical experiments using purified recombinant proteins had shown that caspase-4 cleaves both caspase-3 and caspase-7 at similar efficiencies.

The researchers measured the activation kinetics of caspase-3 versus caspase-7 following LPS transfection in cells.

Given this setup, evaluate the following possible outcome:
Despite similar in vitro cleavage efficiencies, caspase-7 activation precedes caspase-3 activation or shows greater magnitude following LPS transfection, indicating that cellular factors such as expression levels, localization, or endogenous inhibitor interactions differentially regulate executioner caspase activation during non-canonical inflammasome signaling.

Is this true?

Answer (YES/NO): YES